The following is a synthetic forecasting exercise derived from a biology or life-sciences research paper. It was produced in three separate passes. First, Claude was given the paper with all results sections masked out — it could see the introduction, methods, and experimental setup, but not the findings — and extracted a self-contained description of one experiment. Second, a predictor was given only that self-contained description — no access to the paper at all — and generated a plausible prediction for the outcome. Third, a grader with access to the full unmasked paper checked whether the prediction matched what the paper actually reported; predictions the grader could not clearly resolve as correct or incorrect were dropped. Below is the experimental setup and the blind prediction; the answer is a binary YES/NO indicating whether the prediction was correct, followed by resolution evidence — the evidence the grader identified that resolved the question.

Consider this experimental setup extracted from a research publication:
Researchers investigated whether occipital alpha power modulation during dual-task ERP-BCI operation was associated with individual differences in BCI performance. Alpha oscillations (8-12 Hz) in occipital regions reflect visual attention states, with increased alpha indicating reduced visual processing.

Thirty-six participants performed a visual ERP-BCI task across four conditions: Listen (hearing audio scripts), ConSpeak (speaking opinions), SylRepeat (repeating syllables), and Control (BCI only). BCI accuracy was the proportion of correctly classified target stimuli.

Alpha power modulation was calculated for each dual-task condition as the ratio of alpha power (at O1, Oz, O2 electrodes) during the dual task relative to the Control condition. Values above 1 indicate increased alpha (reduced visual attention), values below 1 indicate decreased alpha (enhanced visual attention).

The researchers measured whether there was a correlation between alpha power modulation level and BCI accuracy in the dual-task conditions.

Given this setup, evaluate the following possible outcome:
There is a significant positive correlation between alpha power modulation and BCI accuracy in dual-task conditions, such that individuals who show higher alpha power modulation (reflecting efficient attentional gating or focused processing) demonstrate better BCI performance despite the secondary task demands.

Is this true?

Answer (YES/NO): NO